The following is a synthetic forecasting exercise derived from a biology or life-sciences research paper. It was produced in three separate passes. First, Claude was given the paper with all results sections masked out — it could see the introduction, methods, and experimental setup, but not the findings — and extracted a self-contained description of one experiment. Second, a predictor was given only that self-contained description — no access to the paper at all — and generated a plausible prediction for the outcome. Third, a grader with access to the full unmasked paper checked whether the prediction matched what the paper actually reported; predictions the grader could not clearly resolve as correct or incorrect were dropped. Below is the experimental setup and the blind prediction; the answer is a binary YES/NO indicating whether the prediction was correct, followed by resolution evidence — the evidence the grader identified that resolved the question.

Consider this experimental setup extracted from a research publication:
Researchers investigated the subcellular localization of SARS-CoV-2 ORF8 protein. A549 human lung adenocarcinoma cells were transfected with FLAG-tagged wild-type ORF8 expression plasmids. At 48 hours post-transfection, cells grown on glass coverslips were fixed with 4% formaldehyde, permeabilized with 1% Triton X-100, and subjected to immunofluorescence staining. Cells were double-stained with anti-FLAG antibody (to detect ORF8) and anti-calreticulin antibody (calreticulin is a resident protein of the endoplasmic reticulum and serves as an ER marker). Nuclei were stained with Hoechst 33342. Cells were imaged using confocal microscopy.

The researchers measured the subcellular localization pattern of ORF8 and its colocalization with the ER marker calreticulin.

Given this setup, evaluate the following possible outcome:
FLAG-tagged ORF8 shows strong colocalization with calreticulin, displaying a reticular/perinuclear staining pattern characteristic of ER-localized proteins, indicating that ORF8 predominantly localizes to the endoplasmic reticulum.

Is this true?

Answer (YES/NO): NO